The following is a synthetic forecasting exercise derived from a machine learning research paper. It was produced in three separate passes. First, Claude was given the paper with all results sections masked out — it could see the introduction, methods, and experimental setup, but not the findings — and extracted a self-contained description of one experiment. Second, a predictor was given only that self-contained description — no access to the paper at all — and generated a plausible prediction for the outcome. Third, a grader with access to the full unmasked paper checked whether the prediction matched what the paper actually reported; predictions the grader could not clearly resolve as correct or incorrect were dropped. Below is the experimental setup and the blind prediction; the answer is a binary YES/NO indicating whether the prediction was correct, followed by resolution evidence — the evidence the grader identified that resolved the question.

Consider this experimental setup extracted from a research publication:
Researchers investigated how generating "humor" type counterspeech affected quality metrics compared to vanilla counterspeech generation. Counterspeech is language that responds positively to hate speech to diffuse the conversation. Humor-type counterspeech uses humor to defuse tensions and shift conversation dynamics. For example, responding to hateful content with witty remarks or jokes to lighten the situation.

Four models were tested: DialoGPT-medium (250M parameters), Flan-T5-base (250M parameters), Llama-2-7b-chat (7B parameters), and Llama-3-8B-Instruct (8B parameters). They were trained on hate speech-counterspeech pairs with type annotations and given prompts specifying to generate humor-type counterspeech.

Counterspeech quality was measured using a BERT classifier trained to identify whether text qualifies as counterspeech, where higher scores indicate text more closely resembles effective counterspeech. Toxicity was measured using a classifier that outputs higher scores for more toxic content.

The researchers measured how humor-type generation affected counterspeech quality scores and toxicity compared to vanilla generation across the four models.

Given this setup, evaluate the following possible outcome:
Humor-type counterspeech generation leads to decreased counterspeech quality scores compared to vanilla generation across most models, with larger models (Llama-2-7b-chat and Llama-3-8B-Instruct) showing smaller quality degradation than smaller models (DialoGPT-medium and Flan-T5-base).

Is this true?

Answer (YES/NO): NO